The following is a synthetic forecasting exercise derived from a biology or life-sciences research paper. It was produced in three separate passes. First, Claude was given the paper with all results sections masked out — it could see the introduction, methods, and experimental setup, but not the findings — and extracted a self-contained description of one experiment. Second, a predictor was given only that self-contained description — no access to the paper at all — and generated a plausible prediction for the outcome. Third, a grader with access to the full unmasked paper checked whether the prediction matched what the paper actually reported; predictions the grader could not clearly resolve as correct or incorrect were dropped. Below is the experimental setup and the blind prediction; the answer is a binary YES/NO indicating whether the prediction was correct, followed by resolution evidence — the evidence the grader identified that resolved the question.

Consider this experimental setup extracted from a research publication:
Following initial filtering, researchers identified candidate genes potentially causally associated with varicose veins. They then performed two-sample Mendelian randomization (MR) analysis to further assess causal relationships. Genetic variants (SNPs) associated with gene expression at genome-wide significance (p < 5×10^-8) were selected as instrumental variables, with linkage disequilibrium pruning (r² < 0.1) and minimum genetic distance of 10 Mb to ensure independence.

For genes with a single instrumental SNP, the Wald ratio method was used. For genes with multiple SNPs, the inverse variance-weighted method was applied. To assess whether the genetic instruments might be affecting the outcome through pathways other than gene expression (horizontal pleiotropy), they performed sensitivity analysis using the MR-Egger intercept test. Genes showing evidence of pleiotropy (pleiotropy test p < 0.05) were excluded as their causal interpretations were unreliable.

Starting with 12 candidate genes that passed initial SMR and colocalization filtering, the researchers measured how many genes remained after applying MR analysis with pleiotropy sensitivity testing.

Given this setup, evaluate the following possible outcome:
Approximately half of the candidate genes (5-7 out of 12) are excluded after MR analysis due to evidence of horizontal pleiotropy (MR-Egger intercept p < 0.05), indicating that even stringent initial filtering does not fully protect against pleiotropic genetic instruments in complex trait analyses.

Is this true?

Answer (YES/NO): NO